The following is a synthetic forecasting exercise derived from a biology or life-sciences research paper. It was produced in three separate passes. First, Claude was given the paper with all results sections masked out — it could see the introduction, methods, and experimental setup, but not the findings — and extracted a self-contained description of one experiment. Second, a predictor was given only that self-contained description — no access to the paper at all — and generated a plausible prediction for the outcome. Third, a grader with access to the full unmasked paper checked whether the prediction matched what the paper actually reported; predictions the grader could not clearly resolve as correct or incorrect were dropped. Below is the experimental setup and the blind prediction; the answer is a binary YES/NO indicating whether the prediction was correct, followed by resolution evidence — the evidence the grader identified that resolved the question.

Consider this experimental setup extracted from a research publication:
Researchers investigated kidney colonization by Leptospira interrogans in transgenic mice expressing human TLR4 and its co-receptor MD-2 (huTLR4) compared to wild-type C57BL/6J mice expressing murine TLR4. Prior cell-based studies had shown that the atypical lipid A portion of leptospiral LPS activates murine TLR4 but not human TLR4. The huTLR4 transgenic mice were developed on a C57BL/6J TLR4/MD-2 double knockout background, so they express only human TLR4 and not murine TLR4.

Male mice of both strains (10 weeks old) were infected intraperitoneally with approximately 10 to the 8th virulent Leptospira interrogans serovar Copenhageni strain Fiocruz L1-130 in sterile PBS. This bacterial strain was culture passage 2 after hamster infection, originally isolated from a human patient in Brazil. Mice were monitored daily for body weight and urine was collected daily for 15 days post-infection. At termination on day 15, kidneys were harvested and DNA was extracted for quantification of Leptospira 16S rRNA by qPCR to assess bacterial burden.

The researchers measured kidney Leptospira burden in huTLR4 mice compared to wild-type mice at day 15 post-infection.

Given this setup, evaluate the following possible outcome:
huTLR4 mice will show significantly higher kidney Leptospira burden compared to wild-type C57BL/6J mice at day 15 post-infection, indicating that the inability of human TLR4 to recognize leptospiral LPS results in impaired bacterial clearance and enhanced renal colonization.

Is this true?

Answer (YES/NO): NO